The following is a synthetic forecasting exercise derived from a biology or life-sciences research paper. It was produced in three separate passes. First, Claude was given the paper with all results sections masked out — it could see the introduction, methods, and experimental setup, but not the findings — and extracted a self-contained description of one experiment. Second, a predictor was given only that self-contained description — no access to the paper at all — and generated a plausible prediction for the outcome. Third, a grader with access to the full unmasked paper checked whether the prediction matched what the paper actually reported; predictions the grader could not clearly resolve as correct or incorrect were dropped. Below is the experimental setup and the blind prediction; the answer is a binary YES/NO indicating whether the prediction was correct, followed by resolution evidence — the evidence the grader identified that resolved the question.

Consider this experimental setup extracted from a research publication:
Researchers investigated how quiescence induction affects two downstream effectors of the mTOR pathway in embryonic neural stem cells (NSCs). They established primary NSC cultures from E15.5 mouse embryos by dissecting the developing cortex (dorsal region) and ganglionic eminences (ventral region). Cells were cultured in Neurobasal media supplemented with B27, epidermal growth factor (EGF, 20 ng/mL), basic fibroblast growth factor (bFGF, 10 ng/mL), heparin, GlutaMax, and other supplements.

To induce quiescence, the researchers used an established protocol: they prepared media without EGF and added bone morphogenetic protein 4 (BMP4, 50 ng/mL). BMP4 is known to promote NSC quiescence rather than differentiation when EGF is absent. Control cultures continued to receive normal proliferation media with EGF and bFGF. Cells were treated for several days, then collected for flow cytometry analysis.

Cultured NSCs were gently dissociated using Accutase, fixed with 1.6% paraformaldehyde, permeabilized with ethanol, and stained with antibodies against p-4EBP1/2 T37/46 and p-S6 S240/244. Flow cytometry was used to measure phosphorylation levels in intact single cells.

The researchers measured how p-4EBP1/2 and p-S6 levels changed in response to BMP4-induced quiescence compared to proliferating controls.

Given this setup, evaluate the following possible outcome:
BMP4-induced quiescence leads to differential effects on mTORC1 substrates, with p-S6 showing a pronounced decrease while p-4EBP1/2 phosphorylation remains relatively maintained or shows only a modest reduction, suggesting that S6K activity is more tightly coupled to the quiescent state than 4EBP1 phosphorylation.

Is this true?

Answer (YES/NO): NO